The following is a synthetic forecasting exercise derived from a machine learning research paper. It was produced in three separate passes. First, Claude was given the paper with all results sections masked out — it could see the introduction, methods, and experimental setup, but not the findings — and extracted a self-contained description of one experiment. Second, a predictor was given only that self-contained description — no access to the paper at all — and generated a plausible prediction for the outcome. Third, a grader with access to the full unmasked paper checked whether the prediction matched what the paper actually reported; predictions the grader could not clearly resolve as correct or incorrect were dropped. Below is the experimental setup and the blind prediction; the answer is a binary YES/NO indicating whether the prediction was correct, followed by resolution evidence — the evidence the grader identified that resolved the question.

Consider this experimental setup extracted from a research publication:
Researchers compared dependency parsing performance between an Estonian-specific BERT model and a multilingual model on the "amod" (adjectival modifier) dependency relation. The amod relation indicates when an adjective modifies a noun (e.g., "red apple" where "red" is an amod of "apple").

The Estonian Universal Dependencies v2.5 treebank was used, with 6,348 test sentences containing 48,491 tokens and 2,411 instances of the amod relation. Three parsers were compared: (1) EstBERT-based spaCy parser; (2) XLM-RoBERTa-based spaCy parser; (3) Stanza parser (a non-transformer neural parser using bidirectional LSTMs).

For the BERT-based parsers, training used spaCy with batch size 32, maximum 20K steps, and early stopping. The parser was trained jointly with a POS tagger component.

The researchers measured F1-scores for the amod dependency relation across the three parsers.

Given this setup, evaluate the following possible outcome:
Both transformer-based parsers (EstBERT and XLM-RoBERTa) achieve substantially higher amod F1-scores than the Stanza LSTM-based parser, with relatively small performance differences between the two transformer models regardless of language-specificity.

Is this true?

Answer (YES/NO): NO